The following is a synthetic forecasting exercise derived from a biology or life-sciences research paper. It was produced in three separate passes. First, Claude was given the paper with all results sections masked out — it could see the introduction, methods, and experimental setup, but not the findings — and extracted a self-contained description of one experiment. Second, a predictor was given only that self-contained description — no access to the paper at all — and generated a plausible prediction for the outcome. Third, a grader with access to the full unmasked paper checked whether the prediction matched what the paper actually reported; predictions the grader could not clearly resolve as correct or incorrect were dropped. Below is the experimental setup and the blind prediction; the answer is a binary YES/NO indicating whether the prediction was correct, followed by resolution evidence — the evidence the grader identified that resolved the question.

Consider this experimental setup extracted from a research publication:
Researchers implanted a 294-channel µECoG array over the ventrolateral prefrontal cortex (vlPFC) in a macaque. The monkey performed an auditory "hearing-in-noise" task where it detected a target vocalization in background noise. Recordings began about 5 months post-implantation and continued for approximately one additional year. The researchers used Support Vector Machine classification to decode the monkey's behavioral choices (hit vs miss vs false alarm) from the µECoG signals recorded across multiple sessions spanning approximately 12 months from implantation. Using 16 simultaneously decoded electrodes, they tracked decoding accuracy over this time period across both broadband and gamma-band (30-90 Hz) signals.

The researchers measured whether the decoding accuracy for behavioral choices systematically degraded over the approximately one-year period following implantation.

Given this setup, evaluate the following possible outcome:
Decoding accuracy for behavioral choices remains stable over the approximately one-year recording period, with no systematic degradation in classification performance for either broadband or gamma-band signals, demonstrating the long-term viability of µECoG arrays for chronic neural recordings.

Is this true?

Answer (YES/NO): YES